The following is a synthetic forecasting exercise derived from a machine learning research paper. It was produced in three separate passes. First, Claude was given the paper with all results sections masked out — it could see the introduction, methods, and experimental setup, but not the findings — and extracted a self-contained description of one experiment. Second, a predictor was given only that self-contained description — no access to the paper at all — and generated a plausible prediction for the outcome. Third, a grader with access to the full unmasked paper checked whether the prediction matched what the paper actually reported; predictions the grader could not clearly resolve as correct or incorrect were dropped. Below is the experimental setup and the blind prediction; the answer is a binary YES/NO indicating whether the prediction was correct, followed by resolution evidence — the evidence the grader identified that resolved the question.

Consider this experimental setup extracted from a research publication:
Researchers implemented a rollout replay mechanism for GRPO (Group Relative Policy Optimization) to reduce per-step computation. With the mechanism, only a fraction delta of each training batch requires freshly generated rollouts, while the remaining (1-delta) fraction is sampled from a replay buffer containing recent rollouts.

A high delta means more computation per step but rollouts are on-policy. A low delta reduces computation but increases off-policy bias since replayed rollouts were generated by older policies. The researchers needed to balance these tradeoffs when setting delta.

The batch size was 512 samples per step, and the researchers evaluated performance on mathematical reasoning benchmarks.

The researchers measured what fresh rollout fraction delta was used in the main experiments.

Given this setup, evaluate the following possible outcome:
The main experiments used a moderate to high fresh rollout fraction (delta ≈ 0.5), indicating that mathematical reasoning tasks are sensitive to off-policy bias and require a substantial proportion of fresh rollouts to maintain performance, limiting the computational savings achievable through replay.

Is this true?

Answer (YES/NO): YES